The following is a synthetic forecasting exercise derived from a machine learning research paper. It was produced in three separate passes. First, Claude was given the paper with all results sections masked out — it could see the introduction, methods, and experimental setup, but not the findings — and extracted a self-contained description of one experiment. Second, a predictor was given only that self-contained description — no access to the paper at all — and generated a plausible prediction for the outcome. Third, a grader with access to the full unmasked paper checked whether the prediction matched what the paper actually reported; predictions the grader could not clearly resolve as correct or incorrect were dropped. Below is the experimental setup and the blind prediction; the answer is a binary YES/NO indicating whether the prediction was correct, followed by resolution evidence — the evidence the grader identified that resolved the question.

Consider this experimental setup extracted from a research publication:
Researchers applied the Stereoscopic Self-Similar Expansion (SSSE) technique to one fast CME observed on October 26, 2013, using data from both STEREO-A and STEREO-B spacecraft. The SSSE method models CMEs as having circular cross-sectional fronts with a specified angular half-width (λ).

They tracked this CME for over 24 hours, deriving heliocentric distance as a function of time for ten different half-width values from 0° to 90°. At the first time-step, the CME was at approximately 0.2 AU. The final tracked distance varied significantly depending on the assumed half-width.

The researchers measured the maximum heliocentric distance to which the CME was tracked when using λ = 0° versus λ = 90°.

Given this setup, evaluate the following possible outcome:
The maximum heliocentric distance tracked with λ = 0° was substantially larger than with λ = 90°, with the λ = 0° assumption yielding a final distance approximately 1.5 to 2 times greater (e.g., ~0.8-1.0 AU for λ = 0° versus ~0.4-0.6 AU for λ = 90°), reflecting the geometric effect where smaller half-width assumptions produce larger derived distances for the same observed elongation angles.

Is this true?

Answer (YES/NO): NO